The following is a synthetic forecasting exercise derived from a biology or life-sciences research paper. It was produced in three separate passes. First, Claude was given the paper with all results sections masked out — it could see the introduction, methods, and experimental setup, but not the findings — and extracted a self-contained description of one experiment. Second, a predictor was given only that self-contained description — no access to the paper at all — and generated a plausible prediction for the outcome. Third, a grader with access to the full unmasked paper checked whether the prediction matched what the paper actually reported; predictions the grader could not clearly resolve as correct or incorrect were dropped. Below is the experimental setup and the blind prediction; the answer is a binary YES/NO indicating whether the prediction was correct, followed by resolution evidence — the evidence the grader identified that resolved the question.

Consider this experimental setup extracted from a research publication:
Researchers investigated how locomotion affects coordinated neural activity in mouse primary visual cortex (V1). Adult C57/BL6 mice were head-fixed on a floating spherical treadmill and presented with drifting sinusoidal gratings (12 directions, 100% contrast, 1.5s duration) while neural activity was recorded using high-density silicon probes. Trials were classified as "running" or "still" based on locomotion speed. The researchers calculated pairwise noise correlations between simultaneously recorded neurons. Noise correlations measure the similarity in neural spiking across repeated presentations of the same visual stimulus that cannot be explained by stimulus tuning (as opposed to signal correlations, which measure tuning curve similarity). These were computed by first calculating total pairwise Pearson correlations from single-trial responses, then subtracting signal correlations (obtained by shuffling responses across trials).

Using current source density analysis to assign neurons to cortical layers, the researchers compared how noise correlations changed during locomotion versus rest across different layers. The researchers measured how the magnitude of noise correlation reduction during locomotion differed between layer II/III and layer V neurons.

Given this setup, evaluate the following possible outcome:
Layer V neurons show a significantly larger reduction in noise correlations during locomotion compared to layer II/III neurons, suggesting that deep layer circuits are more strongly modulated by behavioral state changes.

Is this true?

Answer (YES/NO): YES